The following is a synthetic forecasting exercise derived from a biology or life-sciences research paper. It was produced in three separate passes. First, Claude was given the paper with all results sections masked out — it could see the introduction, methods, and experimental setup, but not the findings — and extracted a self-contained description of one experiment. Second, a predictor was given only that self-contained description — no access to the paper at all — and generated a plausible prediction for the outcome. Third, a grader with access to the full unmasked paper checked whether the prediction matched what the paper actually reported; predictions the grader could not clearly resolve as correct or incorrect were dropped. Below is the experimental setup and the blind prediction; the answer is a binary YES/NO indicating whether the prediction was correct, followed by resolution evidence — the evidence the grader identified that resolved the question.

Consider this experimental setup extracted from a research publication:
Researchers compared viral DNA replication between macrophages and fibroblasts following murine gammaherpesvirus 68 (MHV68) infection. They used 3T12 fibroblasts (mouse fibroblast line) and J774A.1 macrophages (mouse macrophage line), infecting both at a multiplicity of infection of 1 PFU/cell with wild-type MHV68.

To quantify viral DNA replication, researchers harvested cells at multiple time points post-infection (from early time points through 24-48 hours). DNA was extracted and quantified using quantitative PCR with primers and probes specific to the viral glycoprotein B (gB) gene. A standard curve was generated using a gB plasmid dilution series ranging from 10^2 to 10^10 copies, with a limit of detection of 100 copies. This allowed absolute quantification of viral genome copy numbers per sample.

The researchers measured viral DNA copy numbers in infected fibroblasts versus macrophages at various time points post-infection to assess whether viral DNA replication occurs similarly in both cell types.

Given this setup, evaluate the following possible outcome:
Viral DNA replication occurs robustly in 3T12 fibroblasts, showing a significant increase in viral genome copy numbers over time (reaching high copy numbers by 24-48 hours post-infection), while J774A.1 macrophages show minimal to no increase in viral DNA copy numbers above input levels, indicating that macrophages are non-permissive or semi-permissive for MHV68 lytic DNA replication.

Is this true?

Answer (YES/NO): YES